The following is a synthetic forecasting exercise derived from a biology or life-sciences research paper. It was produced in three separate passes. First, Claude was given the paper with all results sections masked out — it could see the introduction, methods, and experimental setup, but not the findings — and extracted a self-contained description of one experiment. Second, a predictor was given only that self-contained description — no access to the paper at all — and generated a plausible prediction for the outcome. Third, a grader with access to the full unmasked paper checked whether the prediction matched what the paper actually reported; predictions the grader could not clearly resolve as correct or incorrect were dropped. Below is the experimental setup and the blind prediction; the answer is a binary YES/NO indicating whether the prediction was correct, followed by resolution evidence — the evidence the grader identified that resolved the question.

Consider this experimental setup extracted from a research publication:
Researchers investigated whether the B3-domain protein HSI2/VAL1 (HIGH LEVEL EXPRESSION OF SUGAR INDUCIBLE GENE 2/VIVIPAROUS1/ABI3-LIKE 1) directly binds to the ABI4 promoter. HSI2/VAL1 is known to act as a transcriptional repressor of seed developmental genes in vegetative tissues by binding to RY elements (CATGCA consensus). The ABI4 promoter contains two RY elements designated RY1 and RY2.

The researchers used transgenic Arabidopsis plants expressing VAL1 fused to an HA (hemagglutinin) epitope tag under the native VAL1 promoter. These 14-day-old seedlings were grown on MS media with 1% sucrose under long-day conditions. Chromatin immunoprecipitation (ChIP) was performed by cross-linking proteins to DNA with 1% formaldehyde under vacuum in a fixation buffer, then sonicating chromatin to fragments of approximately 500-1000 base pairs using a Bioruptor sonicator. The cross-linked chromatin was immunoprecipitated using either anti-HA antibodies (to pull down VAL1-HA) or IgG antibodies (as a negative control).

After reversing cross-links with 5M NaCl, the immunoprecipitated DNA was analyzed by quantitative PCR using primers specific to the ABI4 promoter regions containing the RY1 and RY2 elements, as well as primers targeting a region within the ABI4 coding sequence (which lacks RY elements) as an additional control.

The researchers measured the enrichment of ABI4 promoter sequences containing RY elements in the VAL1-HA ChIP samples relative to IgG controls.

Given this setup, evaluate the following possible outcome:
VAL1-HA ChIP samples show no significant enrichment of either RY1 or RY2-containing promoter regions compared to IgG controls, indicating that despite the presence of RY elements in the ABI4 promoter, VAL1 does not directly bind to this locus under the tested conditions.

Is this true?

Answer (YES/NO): NO